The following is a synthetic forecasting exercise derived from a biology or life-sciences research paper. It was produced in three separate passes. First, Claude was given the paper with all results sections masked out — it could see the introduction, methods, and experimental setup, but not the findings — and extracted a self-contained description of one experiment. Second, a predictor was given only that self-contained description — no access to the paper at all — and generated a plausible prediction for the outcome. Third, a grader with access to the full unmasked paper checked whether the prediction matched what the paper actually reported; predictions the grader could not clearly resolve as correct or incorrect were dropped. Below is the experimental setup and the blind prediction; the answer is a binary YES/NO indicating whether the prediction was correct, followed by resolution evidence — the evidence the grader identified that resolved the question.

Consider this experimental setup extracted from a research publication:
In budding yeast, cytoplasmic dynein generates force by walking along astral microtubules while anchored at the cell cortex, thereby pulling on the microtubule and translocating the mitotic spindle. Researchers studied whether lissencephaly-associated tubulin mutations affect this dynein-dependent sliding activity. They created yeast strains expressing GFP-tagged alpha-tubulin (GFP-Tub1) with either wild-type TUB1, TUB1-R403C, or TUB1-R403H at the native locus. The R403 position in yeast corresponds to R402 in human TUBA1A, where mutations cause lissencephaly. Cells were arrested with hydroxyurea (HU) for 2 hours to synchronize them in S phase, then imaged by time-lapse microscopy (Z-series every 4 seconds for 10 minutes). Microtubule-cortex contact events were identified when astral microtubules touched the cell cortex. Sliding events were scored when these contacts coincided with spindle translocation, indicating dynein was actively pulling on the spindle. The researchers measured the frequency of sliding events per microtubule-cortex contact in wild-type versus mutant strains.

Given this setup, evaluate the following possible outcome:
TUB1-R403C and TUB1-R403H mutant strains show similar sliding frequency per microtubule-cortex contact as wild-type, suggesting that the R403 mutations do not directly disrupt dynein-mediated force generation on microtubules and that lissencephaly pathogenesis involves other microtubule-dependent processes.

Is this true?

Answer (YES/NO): NO